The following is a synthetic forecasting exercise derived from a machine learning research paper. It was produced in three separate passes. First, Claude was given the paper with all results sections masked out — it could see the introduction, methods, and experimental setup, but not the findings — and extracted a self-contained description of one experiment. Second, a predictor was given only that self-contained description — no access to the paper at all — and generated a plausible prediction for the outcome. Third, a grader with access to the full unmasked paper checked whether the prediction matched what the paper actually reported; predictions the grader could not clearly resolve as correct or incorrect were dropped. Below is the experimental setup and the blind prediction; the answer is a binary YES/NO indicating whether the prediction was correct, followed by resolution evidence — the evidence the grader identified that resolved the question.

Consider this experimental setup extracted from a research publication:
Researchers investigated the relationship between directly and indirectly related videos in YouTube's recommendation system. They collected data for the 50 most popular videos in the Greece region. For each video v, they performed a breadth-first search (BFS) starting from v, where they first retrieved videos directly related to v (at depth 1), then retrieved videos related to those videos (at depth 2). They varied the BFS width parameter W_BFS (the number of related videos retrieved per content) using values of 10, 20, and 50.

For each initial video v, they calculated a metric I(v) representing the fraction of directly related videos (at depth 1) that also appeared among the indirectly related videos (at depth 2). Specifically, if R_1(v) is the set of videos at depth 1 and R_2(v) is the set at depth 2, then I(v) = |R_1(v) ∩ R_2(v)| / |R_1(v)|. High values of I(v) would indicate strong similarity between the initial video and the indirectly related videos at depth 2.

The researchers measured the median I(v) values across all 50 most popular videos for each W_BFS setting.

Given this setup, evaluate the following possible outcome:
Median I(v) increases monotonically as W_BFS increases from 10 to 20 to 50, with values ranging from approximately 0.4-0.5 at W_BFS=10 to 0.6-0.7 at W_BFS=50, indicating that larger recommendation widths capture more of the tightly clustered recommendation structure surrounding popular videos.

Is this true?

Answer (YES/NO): NO